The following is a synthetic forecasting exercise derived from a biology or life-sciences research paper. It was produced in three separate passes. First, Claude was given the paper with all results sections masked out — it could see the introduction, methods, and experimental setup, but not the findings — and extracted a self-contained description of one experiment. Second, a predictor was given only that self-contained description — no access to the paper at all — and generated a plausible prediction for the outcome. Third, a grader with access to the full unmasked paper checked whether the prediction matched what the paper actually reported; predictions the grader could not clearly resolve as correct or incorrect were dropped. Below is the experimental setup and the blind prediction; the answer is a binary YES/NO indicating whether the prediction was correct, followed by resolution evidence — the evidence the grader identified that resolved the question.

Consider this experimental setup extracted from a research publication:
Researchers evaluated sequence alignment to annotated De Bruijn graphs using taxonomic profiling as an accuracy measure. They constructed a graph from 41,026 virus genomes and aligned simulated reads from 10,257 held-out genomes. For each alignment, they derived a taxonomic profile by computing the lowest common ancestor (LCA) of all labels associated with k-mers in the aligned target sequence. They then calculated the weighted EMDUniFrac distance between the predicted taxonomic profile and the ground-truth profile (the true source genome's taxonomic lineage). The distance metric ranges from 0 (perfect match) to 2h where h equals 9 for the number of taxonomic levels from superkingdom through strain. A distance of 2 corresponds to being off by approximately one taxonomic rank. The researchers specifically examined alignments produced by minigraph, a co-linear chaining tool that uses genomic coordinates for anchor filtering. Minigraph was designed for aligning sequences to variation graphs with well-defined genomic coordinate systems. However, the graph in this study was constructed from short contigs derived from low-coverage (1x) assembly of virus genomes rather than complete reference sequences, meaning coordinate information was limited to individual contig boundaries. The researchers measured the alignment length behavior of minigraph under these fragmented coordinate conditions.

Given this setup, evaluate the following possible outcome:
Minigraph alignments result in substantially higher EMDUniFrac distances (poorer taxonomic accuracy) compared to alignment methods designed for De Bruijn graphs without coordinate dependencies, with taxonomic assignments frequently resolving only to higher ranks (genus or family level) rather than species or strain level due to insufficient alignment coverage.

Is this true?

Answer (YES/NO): NO